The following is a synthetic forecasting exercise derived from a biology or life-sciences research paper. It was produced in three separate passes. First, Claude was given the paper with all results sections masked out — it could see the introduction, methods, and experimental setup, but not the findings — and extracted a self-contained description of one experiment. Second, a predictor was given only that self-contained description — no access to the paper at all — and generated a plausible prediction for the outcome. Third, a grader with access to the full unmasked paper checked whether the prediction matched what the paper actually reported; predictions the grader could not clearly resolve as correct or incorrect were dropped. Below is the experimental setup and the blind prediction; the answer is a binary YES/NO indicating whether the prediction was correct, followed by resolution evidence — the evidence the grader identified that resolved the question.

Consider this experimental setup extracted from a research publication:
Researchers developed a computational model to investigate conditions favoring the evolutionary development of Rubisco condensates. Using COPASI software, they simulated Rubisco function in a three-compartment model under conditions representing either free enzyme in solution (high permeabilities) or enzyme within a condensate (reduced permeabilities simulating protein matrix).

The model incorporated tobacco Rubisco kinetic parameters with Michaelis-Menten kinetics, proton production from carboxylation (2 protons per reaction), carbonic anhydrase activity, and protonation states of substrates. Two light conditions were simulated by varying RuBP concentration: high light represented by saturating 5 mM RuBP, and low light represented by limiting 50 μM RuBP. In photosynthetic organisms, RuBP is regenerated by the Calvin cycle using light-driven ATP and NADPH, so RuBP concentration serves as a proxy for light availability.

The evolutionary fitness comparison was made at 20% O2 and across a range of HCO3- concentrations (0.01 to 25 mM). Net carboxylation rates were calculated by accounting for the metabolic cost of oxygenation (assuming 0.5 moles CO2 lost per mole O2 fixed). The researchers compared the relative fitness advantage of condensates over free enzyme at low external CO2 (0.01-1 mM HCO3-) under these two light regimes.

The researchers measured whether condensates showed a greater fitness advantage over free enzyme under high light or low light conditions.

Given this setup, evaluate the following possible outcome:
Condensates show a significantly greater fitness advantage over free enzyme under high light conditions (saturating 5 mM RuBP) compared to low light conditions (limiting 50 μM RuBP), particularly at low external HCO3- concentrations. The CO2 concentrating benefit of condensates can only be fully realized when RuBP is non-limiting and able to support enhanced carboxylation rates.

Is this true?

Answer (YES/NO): NO